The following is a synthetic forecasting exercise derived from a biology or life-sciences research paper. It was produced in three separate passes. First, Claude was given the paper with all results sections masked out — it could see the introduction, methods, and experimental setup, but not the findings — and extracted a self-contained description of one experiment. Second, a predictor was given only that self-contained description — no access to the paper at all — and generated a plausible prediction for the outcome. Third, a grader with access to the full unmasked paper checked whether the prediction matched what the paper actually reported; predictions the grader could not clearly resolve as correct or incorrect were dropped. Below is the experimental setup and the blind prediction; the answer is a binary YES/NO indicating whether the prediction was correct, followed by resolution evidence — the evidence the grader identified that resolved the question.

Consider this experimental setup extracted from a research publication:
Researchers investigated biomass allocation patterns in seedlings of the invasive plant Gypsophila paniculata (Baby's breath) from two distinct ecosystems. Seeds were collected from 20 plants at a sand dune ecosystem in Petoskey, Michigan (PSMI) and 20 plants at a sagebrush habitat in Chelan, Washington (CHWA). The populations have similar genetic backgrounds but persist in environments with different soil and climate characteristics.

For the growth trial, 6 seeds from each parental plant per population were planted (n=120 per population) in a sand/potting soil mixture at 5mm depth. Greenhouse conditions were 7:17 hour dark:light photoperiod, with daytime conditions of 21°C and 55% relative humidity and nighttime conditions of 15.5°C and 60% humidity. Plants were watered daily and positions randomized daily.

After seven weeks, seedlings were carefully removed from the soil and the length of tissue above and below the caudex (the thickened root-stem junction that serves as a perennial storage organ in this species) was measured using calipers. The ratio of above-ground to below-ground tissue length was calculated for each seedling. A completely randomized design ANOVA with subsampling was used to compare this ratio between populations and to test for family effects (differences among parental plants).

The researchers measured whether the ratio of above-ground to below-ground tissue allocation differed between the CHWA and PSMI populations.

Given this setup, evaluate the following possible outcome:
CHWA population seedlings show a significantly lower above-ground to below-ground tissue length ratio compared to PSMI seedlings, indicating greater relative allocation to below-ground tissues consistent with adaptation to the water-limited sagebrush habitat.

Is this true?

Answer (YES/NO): NO